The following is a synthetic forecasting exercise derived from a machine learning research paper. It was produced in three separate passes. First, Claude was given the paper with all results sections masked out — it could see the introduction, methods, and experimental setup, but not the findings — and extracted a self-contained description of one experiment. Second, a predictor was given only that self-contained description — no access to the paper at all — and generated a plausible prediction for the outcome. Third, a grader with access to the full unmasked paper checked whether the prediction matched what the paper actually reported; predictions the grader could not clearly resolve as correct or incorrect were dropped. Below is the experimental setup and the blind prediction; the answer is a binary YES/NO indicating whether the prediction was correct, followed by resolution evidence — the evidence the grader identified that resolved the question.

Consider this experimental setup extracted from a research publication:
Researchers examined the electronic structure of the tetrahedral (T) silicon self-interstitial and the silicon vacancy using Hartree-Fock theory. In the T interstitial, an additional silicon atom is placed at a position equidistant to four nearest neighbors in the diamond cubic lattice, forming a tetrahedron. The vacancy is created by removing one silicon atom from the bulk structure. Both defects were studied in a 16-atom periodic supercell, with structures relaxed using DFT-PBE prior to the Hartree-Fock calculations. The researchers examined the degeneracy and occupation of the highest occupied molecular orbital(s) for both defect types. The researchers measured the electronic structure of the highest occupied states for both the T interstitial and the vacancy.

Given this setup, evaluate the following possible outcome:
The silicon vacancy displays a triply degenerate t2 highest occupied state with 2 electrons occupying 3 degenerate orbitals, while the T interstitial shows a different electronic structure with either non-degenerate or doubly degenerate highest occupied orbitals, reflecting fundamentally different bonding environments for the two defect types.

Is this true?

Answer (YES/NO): NO